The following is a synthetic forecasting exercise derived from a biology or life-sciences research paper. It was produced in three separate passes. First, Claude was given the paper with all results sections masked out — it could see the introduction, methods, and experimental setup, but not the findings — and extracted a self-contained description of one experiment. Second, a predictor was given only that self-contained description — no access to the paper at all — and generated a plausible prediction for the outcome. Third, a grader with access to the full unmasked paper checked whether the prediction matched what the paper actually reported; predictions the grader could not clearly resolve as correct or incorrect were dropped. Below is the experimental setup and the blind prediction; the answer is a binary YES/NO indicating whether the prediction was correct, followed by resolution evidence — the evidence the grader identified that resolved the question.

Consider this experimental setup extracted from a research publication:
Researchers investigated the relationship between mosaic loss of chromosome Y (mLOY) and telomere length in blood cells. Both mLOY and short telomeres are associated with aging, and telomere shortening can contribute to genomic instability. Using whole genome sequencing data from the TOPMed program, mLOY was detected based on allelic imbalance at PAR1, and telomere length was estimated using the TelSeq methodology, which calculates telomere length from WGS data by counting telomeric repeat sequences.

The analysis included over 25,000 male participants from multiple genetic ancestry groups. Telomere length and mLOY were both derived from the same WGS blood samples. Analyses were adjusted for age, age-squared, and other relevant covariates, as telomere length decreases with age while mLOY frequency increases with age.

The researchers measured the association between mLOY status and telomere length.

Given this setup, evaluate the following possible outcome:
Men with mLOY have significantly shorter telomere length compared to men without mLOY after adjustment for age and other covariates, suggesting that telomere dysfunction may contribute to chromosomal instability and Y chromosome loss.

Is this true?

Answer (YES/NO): YES